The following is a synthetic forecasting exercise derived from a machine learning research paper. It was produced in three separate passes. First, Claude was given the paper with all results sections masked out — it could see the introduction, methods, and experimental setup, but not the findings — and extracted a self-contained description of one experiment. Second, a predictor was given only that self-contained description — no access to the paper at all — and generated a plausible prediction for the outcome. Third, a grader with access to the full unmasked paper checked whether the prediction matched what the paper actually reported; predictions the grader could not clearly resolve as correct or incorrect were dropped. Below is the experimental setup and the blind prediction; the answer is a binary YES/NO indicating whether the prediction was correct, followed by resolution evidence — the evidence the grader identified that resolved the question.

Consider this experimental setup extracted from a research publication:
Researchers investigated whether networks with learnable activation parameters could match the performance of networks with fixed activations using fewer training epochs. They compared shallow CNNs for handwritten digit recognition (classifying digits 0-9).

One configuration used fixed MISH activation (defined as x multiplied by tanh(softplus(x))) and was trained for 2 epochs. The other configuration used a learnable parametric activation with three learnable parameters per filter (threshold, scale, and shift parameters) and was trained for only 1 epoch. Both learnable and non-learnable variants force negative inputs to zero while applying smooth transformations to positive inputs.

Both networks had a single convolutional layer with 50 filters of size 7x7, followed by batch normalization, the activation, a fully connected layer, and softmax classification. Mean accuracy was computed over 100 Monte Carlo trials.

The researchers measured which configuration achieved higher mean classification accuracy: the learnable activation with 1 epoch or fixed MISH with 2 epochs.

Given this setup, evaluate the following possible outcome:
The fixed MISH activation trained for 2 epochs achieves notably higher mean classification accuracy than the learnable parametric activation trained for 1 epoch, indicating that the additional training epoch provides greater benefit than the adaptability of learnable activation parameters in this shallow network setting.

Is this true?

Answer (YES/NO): YES